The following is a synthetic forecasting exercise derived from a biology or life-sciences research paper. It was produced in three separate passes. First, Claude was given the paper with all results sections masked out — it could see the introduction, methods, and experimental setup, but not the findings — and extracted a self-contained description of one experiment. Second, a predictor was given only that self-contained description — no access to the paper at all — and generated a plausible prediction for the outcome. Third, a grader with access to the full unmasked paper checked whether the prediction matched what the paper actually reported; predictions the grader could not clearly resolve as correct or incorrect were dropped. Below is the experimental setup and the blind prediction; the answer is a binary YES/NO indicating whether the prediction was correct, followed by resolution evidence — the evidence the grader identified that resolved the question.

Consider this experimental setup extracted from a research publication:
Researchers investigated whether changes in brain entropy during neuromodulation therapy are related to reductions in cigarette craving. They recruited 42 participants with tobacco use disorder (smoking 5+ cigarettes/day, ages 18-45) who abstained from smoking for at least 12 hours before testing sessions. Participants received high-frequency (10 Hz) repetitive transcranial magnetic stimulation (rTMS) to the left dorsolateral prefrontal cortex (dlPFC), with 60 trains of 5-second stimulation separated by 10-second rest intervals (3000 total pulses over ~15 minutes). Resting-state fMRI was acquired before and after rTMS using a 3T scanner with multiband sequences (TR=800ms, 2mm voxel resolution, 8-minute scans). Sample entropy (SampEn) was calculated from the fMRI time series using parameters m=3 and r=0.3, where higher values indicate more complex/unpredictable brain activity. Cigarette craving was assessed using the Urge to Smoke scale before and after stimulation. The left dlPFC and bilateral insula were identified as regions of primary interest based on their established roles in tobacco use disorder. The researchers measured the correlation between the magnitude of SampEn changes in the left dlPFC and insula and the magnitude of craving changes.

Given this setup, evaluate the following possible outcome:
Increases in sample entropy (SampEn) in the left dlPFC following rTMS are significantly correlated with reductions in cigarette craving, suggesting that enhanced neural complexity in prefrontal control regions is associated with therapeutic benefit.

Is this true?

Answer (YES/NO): NO